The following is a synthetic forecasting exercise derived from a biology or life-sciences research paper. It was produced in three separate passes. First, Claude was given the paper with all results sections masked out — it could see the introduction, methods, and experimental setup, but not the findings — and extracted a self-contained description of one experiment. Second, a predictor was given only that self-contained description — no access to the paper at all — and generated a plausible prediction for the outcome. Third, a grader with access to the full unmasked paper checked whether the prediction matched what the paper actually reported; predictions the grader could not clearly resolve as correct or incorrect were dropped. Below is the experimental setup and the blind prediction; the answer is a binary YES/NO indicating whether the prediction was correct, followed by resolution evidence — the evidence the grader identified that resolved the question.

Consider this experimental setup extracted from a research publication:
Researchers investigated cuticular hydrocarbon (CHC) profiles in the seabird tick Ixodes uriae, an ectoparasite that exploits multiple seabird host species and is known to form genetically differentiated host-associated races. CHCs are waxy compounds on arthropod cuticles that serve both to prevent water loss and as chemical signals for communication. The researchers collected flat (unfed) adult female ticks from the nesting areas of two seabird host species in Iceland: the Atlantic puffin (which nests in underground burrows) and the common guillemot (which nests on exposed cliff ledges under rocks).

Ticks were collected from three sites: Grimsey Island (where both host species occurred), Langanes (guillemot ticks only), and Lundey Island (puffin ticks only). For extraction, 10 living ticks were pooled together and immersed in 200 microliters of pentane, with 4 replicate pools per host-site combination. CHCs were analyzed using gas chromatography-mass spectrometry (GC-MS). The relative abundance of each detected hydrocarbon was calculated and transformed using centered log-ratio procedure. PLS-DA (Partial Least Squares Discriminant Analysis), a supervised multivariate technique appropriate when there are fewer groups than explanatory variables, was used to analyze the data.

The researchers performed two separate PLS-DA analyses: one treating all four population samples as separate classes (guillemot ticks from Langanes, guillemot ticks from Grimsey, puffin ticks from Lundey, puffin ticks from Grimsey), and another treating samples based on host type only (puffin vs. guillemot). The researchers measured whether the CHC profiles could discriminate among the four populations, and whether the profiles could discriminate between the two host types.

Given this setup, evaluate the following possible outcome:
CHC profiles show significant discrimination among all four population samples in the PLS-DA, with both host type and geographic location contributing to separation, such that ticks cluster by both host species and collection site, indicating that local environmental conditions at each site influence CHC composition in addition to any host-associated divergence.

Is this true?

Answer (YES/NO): NO